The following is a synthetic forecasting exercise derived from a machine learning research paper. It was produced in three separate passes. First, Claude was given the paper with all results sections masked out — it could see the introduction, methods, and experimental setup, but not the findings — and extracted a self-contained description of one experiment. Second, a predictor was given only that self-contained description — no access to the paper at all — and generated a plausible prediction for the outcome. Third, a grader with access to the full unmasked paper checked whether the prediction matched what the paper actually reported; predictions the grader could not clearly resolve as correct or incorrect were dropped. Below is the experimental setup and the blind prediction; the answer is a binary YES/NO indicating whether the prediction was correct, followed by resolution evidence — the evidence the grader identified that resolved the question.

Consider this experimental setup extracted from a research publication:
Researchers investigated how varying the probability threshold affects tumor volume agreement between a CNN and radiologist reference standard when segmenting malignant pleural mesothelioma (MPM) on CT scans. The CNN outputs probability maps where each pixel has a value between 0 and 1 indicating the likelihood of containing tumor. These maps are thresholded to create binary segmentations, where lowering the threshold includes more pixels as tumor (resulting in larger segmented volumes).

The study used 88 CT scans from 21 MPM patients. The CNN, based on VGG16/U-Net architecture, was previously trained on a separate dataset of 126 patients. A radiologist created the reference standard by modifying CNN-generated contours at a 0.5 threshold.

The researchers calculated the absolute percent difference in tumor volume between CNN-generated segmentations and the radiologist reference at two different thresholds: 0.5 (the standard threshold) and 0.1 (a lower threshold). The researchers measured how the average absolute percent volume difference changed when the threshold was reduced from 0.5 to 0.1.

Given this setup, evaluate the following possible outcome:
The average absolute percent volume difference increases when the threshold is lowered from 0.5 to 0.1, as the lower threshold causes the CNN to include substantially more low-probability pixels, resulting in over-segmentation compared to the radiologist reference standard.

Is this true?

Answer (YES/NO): NO